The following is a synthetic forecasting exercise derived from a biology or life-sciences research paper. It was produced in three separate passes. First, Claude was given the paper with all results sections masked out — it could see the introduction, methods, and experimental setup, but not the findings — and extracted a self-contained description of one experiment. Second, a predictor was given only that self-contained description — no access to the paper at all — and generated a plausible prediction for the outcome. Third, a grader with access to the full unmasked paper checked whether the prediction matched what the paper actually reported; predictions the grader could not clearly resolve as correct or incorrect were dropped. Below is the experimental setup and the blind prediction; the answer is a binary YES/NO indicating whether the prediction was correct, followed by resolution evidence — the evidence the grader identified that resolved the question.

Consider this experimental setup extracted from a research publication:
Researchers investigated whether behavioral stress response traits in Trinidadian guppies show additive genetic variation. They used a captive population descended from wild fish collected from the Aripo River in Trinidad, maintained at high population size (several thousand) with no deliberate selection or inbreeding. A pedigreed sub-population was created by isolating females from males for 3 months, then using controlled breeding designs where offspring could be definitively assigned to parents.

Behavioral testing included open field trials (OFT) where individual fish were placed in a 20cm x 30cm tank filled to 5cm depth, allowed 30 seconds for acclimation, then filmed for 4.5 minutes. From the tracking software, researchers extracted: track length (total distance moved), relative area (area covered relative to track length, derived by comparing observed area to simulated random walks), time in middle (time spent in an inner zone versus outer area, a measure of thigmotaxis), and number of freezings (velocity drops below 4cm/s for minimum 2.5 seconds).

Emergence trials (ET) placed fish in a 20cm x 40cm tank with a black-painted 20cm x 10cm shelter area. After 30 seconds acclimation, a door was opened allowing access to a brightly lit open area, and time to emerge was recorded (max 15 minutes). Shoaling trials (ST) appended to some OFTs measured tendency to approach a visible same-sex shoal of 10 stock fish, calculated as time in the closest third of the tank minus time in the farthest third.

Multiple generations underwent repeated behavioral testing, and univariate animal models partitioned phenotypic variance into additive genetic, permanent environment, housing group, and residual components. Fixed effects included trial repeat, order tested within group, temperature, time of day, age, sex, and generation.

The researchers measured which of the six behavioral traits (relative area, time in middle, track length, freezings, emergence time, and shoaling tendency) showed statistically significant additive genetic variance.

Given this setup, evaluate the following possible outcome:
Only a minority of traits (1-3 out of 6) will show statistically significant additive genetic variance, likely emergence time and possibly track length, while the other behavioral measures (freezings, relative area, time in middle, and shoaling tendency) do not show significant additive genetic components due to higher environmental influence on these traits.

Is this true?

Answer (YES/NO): NO